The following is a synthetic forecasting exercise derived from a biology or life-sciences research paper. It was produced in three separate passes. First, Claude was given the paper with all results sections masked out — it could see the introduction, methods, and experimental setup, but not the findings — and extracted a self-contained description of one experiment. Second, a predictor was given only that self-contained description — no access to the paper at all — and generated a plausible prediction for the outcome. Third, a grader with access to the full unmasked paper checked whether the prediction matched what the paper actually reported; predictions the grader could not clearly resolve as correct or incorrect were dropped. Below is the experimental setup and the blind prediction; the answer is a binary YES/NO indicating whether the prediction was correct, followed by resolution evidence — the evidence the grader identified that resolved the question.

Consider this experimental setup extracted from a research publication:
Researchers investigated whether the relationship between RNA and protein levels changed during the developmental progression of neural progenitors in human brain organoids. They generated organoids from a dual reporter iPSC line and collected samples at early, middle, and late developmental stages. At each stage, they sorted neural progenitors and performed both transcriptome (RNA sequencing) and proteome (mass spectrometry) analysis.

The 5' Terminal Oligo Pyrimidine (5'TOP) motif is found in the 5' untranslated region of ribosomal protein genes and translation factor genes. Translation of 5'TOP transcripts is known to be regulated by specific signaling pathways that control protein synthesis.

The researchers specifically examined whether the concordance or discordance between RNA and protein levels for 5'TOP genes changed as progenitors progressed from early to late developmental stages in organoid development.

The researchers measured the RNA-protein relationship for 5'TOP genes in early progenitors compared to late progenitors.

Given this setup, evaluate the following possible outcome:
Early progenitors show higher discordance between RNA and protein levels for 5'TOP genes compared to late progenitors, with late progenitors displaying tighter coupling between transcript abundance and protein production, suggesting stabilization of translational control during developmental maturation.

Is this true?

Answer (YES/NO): YES